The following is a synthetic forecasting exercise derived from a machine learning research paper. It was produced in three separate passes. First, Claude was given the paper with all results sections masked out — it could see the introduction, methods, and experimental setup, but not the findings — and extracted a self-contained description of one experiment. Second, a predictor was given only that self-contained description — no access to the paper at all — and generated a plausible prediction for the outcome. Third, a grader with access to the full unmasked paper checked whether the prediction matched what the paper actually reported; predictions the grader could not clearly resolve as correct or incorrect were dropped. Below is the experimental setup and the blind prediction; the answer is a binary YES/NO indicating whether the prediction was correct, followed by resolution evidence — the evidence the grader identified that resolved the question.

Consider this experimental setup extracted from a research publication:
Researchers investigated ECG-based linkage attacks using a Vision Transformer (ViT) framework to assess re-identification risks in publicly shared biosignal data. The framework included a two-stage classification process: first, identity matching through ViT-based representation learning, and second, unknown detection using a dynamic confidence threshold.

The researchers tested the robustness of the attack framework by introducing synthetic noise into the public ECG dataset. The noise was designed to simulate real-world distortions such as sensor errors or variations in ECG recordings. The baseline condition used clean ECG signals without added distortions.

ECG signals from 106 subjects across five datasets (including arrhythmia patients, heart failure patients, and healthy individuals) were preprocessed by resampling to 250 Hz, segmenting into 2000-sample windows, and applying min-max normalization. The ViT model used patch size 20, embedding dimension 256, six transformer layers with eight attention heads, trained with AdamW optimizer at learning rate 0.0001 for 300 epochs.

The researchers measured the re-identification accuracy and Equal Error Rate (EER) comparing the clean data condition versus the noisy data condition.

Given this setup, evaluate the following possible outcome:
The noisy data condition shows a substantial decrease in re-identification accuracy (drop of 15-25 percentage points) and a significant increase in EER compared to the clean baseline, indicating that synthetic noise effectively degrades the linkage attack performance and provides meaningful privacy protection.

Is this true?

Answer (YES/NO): NO